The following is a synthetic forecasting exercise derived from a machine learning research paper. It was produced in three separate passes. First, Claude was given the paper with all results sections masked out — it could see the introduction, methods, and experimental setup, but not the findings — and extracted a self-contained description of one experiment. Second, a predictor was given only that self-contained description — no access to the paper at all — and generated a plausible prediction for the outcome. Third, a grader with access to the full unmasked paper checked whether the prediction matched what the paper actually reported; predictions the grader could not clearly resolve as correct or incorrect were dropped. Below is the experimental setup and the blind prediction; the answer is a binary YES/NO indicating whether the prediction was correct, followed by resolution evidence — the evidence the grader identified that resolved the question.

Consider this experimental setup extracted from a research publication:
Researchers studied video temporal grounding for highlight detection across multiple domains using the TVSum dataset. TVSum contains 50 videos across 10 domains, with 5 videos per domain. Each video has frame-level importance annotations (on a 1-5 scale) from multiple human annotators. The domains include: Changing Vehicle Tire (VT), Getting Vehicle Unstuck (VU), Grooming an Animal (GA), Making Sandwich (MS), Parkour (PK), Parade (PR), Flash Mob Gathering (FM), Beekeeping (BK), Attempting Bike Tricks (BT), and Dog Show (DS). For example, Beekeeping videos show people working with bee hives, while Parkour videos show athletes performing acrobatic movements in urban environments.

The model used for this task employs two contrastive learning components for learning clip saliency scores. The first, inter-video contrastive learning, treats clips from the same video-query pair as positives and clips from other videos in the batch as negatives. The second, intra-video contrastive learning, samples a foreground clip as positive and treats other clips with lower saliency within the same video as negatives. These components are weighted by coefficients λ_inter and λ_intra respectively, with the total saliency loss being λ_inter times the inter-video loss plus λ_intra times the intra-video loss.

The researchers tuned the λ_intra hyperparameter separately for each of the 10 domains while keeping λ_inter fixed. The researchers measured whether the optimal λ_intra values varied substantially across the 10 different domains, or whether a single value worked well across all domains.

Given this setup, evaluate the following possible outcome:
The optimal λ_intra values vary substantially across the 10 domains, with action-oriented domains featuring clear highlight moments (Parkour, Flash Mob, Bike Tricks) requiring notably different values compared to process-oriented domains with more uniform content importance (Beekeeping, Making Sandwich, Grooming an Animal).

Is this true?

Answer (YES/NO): NO